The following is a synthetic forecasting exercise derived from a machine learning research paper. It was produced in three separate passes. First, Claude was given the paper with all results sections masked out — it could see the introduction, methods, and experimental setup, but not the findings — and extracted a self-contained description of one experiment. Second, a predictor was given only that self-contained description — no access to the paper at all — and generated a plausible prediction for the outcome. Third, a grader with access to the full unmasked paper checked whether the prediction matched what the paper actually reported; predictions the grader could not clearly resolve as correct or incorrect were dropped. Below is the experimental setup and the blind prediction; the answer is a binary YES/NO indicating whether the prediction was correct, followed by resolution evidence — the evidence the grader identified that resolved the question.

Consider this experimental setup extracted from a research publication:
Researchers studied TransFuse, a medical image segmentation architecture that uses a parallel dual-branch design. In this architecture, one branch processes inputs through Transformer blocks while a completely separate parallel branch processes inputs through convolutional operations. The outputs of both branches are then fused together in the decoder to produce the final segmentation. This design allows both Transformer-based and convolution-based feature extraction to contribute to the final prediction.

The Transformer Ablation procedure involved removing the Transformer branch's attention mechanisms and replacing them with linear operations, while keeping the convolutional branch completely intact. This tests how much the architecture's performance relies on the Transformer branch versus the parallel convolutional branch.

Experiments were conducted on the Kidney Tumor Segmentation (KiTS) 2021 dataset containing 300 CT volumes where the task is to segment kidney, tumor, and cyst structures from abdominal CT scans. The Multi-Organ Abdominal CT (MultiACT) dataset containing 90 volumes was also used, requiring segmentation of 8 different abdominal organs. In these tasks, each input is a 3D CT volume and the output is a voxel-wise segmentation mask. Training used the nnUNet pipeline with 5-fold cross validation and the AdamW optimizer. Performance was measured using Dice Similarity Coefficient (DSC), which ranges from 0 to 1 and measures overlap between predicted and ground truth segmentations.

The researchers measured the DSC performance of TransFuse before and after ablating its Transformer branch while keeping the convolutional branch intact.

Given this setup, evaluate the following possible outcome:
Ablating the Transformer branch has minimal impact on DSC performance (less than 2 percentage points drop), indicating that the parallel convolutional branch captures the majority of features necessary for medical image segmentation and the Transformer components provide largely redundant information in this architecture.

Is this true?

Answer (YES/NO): NO